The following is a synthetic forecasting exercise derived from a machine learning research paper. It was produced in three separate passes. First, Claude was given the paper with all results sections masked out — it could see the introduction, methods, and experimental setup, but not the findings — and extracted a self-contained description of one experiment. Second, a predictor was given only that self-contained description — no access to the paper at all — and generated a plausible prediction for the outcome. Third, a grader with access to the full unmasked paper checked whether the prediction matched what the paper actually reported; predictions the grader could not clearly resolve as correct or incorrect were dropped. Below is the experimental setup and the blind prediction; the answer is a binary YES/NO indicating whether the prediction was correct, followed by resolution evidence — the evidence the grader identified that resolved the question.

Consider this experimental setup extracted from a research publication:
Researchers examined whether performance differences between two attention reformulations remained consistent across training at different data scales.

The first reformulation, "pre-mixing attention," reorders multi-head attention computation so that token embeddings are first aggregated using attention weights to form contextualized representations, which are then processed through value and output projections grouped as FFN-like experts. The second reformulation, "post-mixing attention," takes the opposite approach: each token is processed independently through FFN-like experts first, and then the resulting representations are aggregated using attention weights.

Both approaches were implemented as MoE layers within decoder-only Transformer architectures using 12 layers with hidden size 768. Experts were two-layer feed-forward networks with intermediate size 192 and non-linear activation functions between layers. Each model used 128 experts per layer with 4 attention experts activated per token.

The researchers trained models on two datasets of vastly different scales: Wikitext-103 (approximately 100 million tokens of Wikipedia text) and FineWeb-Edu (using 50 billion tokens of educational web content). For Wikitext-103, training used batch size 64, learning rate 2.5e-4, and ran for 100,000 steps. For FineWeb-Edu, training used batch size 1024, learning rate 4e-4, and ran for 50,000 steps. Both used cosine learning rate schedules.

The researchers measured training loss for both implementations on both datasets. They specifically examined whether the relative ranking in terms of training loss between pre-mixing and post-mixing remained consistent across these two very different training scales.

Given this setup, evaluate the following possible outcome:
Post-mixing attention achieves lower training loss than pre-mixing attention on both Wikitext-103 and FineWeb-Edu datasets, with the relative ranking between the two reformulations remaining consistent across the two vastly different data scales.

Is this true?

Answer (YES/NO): NO